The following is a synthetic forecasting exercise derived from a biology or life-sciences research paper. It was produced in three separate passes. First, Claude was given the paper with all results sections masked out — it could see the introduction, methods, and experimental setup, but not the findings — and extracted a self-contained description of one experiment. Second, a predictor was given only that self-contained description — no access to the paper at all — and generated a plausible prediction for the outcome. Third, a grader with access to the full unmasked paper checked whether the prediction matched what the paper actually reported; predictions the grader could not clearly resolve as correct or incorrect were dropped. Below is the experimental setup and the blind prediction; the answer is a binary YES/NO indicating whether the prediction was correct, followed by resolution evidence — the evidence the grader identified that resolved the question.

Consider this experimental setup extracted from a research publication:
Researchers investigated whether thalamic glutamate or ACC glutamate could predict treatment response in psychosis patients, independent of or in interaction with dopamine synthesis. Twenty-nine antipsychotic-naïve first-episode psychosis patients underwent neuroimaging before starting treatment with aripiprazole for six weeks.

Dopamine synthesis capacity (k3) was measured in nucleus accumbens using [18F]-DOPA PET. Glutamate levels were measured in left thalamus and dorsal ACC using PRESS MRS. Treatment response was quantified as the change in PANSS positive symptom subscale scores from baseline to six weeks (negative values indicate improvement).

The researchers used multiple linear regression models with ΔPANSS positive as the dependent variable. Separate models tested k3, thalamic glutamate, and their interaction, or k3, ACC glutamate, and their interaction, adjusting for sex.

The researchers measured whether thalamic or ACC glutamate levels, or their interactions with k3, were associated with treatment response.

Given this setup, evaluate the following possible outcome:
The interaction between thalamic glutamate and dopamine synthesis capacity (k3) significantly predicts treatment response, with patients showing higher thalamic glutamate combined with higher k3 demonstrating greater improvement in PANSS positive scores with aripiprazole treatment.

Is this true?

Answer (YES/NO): NO